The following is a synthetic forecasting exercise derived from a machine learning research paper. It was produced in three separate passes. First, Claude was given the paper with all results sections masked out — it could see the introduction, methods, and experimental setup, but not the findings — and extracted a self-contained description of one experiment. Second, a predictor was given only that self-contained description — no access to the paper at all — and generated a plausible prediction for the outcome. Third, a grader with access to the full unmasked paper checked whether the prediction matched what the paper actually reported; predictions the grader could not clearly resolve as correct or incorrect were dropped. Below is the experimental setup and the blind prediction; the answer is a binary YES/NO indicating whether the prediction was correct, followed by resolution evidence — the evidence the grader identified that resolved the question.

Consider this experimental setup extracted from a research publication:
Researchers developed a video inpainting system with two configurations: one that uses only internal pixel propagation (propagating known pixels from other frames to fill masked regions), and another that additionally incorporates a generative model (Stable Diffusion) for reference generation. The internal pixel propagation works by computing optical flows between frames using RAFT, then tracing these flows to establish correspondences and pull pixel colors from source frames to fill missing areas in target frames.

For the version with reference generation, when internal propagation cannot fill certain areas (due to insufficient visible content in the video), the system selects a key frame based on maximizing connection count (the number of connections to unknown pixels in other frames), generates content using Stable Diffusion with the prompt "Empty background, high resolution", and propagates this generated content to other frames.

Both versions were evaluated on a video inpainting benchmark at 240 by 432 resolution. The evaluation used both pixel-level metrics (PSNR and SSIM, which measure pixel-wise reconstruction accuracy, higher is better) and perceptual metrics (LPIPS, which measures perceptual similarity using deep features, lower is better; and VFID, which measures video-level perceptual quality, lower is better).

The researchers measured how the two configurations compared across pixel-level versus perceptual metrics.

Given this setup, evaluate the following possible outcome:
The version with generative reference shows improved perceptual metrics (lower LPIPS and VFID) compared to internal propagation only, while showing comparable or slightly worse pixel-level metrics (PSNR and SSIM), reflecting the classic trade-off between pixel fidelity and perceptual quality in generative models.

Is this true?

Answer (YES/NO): YES